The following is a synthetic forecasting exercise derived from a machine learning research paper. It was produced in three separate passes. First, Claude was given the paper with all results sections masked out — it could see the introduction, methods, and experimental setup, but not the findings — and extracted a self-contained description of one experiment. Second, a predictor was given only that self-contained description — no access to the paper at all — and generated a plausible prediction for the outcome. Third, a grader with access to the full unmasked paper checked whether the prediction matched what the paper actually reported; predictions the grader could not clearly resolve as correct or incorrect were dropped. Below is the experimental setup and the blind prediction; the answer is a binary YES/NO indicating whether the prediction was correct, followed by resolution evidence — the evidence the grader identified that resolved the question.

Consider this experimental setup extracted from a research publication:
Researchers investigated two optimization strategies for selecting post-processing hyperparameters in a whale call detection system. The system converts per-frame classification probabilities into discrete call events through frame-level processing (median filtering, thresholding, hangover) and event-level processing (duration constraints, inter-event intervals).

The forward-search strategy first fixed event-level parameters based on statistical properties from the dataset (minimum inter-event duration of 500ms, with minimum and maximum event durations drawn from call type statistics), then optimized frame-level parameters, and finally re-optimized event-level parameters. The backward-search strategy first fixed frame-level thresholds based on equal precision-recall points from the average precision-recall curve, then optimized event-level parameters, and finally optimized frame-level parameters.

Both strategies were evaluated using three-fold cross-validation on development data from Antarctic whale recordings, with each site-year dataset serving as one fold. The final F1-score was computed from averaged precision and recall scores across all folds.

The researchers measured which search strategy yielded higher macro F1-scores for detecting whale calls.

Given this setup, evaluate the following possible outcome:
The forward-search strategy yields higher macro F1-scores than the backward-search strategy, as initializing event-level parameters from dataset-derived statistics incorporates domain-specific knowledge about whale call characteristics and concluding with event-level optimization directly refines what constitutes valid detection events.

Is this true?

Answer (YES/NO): NO